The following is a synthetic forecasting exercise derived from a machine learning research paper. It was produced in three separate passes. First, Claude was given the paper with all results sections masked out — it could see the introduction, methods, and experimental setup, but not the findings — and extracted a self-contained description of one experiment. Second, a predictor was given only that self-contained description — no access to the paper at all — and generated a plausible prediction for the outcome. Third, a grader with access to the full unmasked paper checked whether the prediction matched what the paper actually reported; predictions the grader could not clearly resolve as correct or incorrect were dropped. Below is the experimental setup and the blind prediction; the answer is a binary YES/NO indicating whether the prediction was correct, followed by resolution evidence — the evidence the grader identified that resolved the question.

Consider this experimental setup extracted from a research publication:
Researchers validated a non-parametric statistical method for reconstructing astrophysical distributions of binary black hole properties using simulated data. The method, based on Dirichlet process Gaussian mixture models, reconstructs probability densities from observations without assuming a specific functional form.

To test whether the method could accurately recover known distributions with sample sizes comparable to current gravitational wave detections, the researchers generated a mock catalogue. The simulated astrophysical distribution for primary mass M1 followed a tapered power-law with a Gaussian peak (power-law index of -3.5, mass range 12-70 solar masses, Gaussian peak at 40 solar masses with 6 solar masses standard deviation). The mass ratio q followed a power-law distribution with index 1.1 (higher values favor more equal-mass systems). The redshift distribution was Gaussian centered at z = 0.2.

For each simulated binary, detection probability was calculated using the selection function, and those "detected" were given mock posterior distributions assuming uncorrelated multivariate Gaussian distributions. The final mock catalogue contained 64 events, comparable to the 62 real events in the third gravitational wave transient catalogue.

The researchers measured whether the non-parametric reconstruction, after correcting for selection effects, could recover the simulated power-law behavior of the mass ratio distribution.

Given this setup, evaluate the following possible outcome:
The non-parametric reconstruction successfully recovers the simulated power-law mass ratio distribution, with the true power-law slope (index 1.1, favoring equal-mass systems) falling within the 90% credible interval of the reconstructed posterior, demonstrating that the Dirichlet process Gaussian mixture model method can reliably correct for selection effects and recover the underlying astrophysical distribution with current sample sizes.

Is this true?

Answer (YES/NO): YES